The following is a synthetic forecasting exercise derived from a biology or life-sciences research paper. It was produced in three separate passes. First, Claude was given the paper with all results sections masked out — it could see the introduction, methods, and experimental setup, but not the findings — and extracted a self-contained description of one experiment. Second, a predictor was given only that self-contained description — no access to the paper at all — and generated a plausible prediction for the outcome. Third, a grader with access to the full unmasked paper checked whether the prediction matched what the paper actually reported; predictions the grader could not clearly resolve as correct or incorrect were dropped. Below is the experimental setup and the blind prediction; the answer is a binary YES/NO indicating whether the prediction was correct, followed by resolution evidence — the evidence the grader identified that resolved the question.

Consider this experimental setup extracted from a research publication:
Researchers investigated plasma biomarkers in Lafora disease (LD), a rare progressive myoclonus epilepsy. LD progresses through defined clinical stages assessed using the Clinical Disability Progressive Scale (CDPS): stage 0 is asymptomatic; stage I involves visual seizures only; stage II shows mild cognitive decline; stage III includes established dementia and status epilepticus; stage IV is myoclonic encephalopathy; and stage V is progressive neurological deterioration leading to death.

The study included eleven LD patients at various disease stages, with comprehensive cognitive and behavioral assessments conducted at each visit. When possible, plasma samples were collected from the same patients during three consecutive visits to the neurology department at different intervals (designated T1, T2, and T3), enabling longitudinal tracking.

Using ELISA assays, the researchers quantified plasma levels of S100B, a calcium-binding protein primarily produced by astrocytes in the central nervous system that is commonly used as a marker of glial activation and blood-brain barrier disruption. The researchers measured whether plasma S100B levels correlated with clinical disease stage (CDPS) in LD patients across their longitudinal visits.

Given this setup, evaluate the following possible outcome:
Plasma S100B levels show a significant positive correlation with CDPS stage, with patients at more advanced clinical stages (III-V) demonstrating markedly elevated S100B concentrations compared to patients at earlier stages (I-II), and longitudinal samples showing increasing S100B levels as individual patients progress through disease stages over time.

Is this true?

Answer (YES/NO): NO